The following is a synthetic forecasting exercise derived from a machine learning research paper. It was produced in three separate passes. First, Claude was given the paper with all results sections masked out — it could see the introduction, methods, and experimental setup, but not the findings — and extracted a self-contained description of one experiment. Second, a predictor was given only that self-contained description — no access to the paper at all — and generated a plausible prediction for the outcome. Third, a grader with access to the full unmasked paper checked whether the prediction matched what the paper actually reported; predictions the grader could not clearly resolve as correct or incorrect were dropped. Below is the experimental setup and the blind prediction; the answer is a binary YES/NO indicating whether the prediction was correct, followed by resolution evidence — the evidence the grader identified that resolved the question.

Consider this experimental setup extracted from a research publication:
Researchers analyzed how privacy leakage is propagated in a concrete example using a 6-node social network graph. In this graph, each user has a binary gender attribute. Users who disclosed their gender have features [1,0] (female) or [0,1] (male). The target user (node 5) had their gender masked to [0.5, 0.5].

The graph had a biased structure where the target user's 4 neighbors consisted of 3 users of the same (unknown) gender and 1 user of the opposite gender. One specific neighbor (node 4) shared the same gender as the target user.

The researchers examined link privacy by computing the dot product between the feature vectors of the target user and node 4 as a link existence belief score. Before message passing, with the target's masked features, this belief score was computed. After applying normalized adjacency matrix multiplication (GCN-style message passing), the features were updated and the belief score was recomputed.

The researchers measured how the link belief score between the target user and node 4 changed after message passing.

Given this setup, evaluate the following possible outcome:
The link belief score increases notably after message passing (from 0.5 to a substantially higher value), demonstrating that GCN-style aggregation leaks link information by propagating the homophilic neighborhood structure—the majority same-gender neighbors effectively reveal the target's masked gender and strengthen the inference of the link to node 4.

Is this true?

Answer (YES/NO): NO